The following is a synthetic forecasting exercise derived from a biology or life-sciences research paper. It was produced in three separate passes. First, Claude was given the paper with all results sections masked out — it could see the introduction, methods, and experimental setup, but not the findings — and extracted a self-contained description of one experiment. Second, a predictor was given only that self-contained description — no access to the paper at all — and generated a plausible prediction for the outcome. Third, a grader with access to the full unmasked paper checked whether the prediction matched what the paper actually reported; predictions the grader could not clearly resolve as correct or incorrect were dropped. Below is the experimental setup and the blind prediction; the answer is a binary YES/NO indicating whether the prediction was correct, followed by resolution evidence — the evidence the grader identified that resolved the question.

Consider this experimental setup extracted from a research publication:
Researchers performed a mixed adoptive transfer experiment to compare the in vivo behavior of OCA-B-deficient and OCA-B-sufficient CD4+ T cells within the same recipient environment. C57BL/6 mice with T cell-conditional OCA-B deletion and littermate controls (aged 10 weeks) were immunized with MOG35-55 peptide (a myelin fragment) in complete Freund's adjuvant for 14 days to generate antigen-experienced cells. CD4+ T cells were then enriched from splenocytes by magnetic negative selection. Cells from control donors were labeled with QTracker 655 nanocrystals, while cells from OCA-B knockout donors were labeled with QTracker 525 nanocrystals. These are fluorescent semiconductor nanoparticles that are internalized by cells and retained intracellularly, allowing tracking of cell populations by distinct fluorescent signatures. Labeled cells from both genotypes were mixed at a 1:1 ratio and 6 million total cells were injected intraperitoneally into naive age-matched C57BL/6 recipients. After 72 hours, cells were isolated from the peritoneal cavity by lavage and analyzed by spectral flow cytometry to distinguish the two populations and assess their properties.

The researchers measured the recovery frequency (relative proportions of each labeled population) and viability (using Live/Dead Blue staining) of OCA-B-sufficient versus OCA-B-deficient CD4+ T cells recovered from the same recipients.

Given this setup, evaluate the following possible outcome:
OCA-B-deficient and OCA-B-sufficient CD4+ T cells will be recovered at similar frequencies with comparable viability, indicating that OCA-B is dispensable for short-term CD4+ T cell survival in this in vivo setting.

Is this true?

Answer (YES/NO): NO